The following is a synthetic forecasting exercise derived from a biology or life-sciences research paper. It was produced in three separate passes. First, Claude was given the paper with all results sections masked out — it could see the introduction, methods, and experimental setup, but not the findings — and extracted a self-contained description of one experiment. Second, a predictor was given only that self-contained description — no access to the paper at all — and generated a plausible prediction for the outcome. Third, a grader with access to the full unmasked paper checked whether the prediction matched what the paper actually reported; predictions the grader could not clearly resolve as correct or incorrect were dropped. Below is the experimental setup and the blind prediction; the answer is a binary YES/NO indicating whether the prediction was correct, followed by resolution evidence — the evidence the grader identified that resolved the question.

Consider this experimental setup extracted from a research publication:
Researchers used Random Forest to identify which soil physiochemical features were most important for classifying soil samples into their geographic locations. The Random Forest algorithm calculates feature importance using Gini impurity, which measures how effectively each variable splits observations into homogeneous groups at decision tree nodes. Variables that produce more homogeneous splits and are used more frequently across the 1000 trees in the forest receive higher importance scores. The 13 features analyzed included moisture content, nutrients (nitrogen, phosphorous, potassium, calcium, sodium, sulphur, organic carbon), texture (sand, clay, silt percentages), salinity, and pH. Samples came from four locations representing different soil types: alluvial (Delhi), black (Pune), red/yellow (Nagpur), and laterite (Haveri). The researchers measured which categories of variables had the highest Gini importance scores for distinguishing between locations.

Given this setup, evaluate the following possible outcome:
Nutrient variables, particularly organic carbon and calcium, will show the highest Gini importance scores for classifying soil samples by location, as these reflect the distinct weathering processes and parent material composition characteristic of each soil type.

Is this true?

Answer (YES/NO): YES